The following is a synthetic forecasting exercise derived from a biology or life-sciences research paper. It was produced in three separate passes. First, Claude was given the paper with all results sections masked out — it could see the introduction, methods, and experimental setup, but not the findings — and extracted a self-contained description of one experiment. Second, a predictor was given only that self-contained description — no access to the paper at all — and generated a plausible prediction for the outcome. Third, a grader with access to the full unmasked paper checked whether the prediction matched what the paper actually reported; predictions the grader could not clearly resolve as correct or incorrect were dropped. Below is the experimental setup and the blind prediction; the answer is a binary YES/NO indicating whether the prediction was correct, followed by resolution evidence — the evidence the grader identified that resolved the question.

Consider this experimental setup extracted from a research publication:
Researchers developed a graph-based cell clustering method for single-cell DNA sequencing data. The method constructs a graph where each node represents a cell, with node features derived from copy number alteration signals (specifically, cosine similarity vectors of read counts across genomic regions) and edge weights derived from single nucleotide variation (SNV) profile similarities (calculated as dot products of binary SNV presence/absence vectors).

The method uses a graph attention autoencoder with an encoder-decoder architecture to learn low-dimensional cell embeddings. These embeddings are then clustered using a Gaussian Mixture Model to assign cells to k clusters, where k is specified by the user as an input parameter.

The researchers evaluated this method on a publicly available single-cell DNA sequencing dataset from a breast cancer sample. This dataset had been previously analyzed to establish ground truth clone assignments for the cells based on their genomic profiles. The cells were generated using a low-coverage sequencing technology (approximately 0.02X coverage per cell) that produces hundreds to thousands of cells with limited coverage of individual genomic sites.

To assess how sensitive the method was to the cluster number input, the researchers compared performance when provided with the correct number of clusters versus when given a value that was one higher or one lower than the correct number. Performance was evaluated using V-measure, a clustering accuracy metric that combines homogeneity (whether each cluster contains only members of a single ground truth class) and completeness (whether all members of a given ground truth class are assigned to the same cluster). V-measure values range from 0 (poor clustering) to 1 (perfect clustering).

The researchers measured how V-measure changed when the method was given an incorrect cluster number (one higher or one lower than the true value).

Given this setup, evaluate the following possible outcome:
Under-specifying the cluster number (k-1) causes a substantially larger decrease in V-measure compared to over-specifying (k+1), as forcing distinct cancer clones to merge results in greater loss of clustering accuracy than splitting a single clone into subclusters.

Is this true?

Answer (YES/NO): NO